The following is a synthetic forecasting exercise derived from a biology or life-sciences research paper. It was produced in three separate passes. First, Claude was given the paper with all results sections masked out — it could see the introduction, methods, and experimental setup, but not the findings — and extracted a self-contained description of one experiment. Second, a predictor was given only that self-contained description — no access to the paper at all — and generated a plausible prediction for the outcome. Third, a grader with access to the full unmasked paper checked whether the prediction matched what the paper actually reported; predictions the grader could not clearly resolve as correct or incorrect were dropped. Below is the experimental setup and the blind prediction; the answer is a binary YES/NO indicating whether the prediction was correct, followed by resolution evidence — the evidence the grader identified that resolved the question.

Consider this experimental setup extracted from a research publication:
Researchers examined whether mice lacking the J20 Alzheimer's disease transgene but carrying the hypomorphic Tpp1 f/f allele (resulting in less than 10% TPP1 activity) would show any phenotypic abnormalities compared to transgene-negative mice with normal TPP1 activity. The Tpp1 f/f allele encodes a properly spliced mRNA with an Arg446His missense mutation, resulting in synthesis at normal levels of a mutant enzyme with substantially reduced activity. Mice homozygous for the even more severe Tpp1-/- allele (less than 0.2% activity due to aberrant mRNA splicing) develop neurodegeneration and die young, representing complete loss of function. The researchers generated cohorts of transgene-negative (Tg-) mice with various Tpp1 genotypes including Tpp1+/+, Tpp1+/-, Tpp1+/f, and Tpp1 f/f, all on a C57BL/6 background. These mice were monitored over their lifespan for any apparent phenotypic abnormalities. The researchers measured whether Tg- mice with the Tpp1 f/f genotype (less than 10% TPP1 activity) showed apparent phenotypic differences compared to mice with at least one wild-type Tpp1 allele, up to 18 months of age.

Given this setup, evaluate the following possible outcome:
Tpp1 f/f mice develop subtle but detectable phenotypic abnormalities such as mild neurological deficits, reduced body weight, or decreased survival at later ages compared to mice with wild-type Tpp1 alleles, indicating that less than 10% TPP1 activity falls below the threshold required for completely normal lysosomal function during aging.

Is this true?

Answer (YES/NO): NO